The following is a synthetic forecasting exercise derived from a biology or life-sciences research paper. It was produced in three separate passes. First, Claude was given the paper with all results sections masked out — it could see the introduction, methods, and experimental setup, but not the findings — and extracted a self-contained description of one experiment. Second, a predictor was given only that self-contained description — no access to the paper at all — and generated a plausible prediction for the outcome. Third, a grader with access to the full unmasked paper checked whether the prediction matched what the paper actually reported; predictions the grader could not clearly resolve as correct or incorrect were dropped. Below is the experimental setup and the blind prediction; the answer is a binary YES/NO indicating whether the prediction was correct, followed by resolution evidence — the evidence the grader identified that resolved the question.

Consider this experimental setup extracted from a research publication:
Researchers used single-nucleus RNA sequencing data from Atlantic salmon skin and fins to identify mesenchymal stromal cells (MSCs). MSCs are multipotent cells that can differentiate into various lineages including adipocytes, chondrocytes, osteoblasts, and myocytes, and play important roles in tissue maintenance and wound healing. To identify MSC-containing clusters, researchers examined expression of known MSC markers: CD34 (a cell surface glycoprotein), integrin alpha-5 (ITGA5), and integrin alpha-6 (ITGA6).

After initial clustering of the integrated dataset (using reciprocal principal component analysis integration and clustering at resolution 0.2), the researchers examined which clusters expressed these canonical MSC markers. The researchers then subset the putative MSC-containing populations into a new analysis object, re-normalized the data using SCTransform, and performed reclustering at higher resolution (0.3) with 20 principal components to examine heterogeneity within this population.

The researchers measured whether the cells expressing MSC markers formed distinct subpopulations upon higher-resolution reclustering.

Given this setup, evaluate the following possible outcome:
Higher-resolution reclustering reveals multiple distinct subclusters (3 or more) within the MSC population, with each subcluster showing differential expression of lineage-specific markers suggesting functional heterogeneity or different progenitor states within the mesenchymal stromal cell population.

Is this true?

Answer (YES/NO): YES